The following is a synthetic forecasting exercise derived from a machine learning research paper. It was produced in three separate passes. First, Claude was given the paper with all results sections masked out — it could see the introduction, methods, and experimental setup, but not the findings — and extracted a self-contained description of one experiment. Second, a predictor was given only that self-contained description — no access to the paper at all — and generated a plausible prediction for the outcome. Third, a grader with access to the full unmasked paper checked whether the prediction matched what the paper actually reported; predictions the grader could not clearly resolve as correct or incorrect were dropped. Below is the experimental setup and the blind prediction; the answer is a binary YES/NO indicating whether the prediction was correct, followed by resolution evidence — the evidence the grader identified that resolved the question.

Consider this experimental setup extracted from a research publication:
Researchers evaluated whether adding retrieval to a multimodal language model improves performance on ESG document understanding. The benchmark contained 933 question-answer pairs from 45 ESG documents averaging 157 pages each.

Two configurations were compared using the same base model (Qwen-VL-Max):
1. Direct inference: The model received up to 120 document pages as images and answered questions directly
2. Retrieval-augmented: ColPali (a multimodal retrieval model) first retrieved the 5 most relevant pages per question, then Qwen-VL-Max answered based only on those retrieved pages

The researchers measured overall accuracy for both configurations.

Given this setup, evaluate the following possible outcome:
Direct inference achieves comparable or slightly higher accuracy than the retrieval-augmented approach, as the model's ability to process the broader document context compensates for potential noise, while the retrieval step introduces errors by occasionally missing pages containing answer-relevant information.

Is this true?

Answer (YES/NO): NO